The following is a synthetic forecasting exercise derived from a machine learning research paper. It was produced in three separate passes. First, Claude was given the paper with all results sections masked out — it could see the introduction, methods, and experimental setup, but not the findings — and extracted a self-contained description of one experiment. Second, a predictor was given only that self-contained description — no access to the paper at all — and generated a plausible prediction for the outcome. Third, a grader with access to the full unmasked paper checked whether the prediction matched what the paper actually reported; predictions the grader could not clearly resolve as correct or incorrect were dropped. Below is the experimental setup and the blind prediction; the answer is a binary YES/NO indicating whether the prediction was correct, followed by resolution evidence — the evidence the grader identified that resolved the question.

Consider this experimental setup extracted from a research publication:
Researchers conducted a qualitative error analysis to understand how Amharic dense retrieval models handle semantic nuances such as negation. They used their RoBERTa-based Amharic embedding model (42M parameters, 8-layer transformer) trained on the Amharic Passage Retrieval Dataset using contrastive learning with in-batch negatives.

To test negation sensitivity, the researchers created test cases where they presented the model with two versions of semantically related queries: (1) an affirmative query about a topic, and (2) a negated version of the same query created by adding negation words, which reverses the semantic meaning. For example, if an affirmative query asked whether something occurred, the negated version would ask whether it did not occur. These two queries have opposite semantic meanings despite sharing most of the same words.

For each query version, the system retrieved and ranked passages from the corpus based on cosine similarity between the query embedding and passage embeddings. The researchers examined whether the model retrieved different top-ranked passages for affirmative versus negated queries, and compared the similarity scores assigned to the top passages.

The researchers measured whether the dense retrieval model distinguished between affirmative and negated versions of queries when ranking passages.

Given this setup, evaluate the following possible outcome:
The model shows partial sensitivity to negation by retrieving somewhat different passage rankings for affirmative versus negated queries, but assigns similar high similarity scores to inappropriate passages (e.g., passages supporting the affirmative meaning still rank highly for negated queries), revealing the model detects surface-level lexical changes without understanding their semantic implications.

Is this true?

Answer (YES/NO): NO